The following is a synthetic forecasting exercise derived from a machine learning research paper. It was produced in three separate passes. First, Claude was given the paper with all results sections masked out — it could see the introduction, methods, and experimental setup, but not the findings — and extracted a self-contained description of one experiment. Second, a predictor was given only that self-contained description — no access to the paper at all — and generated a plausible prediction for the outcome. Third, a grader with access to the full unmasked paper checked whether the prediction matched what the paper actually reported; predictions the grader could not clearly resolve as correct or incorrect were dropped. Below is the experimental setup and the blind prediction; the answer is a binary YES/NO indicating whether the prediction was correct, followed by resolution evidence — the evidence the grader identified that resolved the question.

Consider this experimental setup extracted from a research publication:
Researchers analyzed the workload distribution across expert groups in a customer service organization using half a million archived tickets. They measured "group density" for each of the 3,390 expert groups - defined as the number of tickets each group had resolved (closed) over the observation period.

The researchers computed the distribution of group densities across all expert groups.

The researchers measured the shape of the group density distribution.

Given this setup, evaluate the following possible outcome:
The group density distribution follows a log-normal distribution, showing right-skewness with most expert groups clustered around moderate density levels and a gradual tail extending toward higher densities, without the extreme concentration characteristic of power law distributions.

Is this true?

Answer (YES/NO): NO